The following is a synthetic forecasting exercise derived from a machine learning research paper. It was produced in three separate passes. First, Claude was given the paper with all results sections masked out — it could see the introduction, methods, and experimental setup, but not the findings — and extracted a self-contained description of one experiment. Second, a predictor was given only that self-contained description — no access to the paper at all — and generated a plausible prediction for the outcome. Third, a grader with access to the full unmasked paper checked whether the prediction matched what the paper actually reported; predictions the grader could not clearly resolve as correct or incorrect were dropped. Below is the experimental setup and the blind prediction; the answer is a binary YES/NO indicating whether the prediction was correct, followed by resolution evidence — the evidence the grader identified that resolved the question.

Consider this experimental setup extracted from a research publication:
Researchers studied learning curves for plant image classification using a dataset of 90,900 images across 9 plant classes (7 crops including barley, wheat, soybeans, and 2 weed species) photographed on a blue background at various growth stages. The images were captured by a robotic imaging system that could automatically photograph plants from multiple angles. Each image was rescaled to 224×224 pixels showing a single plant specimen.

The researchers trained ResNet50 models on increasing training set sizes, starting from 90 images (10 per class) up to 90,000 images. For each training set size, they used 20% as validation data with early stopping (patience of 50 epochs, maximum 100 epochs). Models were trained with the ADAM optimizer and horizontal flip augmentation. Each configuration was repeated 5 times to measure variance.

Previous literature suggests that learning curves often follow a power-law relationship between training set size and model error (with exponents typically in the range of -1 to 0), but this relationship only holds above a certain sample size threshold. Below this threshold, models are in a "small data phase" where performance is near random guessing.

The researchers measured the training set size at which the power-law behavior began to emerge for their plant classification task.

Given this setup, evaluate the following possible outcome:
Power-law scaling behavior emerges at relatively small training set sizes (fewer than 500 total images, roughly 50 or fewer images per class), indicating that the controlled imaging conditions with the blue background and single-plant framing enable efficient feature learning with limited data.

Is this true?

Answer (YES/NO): NO